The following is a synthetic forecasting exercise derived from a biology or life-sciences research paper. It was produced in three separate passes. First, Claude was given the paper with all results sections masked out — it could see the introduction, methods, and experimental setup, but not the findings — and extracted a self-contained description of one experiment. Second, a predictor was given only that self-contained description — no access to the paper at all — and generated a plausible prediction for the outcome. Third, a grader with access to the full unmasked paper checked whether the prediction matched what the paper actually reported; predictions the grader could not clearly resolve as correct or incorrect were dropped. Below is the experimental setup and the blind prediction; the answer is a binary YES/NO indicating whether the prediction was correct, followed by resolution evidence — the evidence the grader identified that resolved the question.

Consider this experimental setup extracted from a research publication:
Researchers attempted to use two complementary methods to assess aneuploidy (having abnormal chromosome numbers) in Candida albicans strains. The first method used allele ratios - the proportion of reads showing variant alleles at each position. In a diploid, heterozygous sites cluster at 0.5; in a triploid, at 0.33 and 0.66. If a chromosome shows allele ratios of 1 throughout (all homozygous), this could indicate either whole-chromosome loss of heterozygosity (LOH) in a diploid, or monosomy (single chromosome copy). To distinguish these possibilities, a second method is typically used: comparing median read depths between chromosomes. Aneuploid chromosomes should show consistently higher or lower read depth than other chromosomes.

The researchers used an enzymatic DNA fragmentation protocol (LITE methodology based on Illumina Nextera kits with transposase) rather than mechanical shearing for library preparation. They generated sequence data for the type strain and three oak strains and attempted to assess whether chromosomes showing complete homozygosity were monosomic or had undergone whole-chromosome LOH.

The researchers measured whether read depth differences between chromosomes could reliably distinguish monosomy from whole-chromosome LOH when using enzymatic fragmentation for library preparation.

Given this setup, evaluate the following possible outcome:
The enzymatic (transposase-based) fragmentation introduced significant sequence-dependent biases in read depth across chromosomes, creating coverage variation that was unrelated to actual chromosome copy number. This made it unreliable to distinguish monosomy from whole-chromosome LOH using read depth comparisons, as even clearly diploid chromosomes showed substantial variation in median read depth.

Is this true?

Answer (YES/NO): YES